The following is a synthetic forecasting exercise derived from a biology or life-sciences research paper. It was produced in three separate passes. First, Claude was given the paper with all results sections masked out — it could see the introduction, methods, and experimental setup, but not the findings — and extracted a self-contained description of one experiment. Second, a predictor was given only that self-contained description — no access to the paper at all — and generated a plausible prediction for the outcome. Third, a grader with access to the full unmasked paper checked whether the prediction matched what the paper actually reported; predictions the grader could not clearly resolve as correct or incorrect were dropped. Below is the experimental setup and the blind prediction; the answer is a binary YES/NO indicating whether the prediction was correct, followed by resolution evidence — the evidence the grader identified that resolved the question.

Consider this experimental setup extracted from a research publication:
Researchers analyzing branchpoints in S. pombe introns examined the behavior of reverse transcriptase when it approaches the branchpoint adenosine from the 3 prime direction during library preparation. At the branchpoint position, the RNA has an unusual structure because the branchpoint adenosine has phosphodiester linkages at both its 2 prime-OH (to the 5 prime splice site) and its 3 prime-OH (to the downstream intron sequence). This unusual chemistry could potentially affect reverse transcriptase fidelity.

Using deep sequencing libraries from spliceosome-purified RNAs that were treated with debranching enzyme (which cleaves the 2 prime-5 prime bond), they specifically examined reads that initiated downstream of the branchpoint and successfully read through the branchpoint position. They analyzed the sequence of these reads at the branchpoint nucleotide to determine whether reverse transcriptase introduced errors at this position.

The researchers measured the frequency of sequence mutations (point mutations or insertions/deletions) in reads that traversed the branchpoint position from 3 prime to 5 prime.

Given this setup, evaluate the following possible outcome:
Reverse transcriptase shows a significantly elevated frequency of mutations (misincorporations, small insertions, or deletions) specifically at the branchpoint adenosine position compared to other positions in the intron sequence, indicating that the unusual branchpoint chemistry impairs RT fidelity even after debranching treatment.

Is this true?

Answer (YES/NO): NO